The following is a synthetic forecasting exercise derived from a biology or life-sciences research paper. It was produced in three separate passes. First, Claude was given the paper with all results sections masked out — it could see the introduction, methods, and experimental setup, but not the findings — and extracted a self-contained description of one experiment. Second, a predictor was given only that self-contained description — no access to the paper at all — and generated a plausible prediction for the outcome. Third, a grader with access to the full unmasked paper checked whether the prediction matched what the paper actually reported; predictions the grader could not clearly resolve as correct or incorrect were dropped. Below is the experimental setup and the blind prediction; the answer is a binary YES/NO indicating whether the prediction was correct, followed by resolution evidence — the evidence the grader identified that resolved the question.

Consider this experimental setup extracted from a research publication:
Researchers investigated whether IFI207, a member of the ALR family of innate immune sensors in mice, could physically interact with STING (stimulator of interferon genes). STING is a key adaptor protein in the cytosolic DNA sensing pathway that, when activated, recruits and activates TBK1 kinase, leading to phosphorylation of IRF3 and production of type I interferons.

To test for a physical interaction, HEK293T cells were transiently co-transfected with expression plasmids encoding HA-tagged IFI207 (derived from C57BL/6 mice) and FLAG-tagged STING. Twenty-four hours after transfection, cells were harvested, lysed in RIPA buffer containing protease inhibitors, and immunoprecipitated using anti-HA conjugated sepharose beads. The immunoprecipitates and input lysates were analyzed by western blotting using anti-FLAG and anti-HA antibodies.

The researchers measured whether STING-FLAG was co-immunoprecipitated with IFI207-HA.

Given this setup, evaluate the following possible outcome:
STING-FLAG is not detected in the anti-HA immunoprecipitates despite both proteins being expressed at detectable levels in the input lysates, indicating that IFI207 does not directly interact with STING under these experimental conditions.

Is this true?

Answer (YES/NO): NO